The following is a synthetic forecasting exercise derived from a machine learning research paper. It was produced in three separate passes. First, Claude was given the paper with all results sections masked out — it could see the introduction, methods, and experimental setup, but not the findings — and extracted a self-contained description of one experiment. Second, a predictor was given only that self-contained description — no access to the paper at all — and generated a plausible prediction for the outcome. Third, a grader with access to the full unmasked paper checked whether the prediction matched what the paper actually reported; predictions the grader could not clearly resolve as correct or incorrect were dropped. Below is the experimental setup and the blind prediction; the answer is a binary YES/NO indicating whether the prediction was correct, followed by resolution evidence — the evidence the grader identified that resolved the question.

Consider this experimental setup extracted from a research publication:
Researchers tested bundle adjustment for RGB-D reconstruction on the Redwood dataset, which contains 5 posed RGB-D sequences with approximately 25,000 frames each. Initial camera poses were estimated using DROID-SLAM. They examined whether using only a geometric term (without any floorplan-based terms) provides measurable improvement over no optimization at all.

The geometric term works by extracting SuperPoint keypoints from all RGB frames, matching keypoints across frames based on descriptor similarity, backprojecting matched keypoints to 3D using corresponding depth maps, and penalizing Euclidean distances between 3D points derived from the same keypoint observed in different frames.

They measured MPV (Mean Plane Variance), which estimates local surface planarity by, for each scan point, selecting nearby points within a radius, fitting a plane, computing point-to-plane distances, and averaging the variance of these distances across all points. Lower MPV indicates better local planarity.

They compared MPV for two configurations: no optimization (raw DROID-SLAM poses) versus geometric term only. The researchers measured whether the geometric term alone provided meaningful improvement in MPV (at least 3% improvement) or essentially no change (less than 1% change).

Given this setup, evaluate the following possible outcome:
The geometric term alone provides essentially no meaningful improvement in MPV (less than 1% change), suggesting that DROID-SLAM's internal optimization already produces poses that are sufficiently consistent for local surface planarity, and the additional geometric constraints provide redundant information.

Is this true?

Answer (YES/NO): NO